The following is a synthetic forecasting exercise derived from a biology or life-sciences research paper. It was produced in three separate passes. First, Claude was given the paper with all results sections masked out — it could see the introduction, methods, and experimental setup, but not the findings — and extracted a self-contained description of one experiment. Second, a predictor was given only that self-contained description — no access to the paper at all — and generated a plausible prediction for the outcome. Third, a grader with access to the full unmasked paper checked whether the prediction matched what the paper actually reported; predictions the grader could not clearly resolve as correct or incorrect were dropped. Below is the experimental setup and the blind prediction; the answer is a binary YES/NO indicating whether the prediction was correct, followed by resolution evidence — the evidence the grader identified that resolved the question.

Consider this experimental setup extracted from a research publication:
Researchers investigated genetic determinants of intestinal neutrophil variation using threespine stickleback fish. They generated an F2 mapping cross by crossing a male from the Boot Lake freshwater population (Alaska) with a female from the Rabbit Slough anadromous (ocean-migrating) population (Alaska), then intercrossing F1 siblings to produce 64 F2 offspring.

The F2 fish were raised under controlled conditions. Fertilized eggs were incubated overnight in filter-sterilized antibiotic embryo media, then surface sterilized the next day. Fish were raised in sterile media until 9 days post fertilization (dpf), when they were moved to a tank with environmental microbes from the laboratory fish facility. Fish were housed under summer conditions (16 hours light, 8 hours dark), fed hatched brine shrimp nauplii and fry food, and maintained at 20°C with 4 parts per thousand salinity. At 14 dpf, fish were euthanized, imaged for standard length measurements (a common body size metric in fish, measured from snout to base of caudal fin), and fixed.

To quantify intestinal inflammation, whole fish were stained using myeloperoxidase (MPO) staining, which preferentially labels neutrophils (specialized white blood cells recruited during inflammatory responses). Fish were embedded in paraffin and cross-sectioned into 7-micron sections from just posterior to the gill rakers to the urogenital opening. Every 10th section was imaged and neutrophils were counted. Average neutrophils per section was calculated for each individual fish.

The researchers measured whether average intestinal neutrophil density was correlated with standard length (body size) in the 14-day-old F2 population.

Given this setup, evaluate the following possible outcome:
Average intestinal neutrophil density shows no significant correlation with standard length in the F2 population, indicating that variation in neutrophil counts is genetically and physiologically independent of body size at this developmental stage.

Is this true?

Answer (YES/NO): NO